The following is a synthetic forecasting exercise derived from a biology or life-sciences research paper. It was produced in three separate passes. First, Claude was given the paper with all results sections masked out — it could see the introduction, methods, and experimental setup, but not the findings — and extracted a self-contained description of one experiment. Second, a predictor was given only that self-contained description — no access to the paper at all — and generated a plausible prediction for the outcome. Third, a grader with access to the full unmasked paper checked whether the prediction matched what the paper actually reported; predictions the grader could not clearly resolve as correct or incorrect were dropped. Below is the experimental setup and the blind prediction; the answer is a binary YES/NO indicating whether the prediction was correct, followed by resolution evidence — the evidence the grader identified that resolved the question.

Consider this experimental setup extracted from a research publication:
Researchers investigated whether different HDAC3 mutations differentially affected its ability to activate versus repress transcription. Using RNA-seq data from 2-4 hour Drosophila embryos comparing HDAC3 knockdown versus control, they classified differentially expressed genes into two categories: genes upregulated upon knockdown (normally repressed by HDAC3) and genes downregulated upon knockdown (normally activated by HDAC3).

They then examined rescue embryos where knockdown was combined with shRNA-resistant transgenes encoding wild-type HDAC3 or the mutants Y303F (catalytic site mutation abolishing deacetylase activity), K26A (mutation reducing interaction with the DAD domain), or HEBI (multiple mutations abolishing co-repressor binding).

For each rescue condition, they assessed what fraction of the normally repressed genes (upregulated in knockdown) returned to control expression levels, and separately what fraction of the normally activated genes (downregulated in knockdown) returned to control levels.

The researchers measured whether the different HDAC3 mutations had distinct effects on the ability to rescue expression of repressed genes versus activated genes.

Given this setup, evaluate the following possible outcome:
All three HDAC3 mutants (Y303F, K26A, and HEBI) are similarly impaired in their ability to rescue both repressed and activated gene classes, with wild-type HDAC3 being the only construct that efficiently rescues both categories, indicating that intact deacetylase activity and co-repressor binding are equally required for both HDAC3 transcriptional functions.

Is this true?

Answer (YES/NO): NO